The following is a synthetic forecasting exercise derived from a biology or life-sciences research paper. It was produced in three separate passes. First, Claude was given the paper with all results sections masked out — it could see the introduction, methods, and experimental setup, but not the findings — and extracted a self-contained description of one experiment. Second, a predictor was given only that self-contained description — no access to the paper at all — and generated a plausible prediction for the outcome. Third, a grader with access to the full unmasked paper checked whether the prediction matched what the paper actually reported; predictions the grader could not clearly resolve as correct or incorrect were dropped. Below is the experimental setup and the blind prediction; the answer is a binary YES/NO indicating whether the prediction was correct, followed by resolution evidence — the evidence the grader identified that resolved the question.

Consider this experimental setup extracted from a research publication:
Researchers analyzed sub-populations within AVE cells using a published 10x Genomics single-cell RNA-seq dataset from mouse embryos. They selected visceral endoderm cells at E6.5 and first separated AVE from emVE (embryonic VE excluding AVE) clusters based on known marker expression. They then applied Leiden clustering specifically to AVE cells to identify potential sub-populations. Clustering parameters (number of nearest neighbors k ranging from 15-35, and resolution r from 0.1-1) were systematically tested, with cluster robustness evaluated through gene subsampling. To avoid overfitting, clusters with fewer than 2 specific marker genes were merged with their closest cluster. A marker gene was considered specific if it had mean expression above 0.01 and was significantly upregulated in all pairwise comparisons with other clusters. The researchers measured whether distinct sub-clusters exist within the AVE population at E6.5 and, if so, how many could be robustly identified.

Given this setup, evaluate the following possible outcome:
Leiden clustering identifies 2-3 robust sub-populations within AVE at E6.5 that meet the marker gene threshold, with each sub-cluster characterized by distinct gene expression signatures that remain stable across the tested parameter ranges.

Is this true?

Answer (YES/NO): YES